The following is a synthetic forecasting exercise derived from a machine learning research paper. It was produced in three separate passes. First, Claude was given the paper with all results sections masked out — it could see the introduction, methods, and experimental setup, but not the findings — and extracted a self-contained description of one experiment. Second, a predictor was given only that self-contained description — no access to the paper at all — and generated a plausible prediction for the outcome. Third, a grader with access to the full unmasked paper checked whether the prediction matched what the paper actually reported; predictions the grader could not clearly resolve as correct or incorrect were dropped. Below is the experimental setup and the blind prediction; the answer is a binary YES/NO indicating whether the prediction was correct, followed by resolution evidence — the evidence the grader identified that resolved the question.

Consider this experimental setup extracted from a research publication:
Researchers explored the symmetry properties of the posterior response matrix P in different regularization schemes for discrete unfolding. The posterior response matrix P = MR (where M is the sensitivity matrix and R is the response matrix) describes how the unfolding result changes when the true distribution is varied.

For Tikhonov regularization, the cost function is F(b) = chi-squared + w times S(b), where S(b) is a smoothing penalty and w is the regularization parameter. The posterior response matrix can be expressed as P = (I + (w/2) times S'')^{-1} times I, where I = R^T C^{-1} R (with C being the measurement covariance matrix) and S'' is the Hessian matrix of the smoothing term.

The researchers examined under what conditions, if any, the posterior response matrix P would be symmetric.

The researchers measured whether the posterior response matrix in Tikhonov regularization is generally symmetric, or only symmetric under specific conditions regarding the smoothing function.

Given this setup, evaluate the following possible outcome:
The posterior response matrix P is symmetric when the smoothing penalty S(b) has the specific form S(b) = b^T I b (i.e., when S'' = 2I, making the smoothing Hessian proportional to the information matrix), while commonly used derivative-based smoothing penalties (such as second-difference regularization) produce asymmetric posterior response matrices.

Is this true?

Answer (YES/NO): NO